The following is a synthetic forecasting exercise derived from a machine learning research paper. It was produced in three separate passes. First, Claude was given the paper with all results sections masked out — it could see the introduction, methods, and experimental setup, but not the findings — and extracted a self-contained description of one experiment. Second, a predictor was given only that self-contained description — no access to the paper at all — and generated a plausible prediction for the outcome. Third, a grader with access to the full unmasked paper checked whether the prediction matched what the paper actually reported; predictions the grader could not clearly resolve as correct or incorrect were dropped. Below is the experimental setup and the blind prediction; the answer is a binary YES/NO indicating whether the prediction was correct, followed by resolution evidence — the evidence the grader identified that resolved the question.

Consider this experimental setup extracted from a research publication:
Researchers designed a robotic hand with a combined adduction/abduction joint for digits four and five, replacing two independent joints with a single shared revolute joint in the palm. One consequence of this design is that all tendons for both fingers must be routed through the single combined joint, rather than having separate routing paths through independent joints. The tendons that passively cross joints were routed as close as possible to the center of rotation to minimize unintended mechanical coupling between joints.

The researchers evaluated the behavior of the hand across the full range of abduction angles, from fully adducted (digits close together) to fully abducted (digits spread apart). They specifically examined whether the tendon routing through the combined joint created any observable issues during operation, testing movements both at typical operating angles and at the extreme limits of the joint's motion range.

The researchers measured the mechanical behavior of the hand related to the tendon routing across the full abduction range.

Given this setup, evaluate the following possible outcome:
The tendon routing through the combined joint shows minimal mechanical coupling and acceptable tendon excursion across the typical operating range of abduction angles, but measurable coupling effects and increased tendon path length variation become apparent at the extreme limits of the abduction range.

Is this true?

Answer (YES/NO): NO